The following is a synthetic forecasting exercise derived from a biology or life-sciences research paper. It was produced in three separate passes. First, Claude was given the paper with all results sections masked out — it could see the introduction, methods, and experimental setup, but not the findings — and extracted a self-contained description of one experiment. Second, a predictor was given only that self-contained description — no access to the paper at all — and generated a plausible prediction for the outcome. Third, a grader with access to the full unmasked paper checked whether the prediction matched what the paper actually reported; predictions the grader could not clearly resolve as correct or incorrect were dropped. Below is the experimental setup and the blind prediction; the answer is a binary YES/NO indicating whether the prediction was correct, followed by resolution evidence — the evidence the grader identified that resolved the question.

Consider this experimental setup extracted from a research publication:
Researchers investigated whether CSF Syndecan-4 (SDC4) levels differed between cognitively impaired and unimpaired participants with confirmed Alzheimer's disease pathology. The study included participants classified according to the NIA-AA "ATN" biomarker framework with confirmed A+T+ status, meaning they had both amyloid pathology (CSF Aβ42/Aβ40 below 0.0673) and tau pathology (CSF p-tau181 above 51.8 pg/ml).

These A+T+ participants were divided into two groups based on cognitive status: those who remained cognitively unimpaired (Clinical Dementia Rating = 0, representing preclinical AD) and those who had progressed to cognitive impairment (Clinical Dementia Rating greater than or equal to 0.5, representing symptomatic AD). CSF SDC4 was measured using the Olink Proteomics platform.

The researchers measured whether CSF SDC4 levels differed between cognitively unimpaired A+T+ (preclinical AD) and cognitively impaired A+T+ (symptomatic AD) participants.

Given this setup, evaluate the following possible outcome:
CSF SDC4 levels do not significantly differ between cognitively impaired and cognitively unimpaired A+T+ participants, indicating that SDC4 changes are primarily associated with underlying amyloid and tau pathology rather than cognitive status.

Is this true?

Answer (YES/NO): NO